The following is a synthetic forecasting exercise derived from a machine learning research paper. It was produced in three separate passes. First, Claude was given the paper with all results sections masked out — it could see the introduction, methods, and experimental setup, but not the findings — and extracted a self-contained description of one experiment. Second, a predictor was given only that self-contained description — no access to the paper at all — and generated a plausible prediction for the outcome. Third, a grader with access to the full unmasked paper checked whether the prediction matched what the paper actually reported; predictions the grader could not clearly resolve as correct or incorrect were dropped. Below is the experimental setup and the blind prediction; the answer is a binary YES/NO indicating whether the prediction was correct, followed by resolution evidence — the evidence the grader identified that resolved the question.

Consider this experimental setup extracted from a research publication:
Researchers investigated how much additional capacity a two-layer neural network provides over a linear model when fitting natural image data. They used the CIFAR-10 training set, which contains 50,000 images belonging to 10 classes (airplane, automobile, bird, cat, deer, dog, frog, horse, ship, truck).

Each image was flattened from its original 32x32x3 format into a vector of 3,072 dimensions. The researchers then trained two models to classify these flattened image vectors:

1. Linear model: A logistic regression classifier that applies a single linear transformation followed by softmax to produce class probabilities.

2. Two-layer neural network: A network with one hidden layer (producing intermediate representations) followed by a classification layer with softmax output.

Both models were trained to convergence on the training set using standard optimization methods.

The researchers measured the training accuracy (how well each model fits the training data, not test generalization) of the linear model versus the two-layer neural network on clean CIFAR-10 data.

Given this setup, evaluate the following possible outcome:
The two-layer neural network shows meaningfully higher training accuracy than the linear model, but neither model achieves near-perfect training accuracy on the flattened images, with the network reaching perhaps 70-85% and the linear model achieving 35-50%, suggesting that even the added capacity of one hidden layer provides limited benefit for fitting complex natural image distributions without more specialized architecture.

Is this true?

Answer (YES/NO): YES